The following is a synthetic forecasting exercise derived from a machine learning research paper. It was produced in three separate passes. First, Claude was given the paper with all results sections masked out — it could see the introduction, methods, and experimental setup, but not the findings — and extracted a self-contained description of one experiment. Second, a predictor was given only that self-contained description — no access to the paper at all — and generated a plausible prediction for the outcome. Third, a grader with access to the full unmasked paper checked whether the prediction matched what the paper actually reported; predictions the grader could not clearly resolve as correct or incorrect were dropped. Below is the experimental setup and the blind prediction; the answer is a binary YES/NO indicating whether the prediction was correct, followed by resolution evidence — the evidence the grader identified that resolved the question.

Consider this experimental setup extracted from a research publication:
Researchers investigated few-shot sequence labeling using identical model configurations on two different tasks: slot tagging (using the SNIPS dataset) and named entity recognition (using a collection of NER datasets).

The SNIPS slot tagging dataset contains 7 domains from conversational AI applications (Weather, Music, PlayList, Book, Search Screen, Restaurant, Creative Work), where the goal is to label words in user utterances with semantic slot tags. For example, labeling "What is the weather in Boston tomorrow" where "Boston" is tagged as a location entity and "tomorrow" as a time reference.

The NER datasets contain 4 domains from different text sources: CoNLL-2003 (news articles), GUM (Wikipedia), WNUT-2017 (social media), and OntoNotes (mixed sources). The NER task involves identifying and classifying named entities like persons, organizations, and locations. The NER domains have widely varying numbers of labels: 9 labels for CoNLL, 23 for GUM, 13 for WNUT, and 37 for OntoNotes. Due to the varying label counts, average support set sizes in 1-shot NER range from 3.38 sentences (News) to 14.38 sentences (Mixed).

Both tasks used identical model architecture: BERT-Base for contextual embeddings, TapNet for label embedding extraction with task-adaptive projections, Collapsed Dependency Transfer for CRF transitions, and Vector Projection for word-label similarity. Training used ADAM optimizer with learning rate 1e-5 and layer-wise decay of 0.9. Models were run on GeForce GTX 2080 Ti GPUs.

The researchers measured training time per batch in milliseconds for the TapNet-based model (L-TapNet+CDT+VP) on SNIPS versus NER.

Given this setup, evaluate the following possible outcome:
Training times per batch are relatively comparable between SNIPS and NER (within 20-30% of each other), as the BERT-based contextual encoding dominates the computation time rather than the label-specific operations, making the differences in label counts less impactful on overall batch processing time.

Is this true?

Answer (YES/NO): YES